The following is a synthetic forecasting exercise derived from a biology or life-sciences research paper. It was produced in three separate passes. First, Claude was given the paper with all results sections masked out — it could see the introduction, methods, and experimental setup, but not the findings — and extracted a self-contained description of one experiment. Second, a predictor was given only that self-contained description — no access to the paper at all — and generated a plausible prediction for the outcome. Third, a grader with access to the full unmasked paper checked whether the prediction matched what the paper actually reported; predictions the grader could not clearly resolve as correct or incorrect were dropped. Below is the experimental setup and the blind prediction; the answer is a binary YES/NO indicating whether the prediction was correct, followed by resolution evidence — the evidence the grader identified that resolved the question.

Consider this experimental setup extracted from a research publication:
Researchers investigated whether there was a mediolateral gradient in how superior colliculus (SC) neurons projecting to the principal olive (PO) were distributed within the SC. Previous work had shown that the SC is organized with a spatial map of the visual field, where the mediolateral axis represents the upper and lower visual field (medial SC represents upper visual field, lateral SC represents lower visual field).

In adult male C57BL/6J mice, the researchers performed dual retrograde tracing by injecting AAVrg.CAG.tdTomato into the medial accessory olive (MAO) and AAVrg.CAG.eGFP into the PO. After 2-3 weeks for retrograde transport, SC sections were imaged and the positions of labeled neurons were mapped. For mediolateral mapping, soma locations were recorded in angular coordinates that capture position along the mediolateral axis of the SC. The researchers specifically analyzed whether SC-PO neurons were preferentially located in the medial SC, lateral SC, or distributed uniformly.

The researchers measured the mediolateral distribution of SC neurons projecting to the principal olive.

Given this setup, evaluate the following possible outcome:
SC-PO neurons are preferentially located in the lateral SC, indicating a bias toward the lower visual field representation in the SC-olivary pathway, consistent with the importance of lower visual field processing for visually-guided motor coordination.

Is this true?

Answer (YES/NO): NO